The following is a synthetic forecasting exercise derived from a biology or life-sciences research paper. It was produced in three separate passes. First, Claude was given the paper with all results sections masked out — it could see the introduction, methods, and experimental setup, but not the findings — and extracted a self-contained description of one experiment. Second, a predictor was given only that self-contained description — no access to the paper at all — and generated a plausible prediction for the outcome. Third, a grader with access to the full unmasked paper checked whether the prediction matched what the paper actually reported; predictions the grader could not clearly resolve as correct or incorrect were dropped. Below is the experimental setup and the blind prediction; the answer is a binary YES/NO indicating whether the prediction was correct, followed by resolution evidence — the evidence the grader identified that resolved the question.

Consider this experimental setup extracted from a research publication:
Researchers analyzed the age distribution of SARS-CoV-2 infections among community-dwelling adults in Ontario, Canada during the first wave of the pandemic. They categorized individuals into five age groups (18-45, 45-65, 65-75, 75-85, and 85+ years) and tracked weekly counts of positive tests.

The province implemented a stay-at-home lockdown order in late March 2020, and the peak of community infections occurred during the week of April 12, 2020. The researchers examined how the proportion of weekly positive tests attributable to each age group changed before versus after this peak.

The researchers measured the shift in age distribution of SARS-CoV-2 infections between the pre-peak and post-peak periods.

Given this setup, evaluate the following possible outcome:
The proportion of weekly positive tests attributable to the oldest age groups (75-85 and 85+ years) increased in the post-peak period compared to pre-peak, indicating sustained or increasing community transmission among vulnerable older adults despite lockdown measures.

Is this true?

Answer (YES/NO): NO